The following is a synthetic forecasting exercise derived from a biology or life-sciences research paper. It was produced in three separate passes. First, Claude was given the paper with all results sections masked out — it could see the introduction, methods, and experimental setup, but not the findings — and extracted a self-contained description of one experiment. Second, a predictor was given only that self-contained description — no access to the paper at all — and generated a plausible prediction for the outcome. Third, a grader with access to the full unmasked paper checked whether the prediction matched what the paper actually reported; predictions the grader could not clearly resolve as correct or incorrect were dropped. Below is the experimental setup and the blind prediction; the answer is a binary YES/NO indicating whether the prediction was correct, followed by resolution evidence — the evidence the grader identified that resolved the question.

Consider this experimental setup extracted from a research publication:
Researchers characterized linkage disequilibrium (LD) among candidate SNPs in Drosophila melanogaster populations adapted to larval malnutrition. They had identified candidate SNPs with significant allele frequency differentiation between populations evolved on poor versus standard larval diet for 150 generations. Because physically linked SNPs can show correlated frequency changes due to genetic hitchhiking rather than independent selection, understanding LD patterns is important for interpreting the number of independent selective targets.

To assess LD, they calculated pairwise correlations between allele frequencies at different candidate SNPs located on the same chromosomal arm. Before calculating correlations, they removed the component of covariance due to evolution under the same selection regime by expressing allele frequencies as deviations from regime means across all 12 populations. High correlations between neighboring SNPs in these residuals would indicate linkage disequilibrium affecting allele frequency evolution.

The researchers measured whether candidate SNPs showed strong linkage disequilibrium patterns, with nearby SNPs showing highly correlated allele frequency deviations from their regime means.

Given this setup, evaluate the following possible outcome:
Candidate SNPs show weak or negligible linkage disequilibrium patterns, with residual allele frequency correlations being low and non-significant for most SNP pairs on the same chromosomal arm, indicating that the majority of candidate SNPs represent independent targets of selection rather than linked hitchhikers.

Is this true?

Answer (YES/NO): NO